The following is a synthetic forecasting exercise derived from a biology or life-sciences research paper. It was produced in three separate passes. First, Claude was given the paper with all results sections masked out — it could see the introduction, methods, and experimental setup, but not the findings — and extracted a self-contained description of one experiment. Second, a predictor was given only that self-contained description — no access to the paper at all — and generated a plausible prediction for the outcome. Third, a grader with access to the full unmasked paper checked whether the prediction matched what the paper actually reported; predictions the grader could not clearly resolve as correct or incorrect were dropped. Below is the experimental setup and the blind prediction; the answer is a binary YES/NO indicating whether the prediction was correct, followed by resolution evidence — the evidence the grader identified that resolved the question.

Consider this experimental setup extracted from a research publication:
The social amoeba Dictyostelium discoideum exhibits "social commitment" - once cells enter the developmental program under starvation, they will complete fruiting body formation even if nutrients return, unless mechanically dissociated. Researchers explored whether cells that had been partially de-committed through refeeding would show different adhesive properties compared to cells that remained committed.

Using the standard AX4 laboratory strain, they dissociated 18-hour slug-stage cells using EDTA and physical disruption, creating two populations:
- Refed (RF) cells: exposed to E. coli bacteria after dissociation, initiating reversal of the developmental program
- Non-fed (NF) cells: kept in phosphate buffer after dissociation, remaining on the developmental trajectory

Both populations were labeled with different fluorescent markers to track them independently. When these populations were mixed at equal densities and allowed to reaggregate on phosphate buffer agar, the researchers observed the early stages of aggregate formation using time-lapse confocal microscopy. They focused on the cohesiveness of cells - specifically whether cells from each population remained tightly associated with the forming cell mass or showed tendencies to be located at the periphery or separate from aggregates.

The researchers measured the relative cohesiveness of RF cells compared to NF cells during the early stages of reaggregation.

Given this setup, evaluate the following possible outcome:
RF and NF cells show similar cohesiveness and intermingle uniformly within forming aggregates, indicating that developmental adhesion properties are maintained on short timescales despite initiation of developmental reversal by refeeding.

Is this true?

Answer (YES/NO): NO